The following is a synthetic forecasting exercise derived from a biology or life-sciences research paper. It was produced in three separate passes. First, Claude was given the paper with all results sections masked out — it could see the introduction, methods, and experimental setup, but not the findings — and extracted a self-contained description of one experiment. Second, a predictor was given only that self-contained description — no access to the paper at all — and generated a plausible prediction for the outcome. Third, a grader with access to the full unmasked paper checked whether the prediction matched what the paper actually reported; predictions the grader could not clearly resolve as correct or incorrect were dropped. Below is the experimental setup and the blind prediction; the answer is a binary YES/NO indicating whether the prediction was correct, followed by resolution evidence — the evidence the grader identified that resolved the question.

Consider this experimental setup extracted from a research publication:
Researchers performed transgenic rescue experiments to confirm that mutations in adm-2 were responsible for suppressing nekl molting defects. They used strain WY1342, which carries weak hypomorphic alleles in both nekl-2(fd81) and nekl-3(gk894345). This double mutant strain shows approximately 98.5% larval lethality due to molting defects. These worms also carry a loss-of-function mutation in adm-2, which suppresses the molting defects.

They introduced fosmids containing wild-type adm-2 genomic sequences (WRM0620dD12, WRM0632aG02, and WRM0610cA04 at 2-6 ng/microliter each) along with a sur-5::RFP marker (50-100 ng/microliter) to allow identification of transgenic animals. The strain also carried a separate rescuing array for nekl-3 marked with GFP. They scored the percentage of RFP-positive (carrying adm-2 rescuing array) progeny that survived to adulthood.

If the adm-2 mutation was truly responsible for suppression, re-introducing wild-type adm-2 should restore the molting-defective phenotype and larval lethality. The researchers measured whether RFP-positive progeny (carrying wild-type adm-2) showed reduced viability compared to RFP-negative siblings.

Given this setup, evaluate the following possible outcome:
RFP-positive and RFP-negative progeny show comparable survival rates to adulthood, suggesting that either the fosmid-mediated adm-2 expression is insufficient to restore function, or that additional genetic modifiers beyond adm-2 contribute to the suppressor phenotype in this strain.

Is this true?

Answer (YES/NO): NO